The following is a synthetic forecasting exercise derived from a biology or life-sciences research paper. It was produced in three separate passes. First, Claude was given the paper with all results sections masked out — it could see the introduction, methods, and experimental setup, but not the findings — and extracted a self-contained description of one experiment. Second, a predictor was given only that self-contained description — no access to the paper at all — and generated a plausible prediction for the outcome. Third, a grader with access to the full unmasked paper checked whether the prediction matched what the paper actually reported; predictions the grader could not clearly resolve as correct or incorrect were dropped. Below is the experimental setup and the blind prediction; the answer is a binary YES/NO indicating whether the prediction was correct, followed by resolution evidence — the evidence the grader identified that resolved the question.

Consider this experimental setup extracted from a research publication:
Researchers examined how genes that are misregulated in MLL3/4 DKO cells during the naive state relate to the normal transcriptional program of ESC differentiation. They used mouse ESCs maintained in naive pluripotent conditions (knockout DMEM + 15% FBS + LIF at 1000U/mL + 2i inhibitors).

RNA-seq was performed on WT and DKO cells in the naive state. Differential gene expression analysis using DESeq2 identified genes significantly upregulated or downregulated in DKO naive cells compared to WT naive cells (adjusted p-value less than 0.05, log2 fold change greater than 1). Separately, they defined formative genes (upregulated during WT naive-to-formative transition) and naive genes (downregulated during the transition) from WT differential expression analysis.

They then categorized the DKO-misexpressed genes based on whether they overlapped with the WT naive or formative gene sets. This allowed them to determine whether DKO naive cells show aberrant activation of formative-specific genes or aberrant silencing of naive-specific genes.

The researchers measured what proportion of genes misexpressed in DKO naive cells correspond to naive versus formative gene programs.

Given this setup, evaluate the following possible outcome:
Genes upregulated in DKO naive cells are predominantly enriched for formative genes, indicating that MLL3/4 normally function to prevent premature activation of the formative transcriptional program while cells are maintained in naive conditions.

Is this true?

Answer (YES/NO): NO